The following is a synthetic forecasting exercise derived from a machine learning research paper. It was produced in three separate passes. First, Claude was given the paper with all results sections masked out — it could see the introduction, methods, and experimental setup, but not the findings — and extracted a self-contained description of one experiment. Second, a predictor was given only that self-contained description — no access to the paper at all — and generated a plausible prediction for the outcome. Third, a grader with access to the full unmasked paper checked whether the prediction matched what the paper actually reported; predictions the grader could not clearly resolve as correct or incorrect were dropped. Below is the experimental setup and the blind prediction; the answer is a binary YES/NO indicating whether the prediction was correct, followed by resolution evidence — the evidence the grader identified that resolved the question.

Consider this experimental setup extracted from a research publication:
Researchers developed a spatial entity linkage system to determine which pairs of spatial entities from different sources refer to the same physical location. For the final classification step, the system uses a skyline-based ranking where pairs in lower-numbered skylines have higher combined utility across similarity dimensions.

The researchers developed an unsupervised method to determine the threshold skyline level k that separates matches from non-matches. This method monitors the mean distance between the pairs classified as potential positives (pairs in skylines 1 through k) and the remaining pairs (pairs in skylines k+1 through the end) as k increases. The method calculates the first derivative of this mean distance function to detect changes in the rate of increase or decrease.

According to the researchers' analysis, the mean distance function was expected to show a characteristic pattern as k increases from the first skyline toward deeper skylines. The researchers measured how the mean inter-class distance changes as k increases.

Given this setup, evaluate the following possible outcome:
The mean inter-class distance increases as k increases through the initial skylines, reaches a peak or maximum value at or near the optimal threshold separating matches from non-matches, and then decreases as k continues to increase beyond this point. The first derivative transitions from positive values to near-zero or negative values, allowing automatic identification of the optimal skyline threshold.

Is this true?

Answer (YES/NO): NO